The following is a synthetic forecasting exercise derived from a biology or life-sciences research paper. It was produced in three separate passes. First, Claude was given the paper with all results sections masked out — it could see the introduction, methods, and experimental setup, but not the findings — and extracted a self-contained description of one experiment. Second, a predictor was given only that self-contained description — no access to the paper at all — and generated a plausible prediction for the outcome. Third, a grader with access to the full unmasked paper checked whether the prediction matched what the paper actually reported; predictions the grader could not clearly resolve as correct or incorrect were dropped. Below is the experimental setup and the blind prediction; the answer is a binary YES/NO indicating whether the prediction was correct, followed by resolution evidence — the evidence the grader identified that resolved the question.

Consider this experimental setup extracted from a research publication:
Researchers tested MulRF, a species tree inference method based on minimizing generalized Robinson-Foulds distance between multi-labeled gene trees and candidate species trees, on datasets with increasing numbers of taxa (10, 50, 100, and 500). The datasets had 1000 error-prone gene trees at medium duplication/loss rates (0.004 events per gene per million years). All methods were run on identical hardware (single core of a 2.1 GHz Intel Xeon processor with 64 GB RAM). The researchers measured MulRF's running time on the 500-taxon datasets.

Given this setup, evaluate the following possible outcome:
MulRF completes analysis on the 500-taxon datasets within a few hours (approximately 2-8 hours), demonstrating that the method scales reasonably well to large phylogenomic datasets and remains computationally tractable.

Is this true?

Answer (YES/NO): NO